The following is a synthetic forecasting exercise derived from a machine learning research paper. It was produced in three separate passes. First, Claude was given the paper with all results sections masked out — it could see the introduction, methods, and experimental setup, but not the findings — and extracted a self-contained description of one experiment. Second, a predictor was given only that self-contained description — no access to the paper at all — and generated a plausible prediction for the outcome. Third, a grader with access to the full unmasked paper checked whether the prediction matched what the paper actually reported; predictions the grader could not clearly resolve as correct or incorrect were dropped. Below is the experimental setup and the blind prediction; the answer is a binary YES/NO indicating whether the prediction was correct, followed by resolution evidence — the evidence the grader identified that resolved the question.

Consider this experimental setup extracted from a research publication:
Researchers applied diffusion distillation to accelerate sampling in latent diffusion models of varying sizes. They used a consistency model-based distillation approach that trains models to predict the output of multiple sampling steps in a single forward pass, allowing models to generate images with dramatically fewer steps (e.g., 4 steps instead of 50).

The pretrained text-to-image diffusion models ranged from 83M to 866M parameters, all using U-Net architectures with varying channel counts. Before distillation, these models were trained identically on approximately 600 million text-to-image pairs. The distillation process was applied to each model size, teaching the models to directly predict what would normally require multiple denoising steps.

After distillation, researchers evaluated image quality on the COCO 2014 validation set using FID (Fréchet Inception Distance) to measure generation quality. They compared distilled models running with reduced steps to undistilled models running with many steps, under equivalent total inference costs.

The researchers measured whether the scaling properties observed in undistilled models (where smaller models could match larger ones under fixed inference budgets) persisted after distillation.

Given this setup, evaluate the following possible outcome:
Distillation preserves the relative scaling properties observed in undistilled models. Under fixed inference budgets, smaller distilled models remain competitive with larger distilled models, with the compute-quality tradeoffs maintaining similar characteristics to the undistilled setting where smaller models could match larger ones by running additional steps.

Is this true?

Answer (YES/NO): YES